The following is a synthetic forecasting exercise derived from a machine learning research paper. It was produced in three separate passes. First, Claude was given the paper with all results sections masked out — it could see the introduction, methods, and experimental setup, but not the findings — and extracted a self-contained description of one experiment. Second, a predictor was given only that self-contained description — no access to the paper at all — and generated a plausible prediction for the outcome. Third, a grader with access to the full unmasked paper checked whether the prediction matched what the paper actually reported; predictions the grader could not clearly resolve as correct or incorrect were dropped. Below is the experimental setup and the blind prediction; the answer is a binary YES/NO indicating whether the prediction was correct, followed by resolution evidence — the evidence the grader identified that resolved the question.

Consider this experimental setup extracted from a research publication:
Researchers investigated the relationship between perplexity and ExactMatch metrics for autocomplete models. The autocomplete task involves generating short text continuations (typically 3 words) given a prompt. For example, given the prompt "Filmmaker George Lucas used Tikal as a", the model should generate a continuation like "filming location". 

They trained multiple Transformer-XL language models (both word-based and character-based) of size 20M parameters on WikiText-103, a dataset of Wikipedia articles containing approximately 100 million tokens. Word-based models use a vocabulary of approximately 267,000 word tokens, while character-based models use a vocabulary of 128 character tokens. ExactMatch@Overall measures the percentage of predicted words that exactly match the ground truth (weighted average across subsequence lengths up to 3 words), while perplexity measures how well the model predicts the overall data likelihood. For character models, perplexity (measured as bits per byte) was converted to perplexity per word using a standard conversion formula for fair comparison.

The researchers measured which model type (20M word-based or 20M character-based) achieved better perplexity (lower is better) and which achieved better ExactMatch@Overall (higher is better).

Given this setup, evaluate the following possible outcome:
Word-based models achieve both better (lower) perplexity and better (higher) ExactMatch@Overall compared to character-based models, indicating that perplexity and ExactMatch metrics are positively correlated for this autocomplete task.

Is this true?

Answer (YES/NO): NO